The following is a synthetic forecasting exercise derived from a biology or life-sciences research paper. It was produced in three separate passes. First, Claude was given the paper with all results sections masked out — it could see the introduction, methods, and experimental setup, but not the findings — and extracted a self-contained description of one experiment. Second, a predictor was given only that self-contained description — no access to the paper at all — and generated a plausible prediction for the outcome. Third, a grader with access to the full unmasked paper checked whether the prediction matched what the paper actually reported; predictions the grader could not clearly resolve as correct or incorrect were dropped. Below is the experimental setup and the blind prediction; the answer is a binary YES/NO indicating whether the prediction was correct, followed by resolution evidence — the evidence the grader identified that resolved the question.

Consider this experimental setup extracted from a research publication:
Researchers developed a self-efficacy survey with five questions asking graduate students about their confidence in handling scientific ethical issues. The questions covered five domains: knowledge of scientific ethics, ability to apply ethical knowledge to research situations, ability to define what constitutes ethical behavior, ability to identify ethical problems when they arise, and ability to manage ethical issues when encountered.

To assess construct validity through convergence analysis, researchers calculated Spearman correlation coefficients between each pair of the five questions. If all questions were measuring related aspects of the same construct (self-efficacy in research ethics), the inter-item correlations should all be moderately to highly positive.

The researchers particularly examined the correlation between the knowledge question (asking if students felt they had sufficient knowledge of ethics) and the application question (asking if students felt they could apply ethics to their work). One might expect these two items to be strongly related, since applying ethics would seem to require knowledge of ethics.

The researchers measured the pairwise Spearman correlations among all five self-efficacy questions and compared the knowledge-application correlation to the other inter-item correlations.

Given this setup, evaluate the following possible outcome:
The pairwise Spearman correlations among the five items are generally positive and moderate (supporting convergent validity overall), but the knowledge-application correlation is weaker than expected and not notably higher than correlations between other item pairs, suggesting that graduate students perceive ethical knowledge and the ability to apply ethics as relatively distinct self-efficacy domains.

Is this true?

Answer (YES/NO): YES